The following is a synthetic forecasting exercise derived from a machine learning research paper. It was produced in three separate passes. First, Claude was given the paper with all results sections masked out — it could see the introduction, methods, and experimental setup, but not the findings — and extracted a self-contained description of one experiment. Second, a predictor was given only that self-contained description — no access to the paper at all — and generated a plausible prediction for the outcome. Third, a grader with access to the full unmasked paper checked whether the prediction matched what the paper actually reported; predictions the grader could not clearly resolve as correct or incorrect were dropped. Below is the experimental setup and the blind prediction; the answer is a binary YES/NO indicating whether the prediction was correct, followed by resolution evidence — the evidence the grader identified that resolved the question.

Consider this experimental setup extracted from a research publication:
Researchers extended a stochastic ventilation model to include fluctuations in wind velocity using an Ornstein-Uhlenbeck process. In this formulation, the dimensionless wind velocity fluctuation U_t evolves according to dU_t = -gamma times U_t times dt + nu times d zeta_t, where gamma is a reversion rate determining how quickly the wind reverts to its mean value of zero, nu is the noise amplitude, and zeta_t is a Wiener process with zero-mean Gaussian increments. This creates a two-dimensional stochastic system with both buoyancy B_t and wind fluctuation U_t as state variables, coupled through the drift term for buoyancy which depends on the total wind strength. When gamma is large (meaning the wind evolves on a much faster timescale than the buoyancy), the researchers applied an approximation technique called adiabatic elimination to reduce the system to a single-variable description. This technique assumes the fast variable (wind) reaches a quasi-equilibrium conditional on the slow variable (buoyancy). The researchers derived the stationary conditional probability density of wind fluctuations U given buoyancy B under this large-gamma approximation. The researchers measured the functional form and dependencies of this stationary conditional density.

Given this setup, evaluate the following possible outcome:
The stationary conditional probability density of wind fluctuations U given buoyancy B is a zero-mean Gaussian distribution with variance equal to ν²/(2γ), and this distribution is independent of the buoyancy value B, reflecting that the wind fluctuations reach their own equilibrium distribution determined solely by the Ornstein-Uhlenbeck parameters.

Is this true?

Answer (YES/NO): YES